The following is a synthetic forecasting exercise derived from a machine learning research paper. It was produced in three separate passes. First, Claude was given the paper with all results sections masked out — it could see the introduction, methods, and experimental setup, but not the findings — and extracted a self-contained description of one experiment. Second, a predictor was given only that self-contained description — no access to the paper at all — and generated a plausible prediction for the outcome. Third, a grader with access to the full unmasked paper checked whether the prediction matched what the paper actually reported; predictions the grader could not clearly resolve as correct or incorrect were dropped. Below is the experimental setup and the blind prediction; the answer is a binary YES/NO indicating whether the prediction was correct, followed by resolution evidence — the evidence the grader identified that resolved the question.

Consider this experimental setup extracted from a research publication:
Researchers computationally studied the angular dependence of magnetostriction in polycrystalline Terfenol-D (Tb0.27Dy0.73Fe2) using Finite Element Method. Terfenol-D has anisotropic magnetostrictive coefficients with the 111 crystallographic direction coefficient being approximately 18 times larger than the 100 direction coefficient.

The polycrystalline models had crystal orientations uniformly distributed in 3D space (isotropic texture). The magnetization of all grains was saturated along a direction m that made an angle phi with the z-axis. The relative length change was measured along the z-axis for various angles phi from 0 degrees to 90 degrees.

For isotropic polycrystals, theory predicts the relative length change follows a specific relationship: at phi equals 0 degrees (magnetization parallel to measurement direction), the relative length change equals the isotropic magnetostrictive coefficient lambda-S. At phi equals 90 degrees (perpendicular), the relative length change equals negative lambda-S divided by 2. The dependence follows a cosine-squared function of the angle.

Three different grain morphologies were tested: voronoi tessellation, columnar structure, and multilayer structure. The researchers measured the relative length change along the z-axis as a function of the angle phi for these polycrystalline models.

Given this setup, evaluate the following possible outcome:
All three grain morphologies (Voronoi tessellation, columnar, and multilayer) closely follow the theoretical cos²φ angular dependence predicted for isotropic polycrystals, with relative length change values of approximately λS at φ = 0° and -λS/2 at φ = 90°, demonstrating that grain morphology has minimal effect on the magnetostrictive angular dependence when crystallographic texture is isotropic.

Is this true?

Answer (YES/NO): YES